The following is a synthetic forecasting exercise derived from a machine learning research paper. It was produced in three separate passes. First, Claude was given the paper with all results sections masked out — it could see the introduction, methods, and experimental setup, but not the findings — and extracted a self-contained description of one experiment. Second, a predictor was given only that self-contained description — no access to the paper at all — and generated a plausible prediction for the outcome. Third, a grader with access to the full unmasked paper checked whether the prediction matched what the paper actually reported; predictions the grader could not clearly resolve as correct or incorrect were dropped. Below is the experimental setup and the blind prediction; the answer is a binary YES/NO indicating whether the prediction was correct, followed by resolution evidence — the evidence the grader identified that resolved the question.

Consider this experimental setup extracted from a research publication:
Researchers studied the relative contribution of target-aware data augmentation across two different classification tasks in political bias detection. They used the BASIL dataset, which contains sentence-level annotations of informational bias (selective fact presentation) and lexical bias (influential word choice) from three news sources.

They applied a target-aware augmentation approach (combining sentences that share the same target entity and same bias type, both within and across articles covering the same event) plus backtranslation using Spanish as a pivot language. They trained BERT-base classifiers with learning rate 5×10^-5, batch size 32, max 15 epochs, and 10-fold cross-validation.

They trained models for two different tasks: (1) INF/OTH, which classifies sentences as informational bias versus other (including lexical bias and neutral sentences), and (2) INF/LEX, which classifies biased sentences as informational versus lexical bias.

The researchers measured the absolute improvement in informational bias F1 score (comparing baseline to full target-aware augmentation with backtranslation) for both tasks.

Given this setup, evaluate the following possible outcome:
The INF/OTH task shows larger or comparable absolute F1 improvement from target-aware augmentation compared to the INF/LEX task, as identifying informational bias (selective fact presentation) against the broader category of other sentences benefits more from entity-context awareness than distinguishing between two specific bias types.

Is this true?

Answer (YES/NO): YES